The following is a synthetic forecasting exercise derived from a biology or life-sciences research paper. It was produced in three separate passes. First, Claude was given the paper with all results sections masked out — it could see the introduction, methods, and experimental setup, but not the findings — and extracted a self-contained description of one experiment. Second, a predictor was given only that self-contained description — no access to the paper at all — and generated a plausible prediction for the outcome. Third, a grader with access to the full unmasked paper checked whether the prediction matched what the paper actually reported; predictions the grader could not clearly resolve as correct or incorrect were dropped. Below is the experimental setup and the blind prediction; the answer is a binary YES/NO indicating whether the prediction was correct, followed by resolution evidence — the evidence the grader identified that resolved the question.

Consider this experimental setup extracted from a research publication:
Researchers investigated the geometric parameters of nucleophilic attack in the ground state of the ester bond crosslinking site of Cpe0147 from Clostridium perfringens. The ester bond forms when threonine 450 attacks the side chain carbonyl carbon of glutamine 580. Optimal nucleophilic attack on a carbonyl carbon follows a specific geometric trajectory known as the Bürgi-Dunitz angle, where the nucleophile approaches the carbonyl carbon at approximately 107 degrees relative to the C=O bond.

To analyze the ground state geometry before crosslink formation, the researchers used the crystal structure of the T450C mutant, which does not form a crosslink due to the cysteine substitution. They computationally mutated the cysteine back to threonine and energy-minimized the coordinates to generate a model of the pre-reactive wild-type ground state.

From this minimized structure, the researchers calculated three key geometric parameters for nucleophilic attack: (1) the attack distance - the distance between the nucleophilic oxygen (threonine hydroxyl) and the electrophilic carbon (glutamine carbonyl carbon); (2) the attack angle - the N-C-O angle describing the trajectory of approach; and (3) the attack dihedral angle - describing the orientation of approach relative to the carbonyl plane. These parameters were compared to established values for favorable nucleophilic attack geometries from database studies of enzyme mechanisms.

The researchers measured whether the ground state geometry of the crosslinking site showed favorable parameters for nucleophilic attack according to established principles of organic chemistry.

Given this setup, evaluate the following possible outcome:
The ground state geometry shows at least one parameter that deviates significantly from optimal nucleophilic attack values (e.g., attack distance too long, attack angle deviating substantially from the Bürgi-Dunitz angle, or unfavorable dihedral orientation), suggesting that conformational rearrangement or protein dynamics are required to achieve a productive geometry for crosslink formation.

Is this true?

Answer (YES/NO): NO